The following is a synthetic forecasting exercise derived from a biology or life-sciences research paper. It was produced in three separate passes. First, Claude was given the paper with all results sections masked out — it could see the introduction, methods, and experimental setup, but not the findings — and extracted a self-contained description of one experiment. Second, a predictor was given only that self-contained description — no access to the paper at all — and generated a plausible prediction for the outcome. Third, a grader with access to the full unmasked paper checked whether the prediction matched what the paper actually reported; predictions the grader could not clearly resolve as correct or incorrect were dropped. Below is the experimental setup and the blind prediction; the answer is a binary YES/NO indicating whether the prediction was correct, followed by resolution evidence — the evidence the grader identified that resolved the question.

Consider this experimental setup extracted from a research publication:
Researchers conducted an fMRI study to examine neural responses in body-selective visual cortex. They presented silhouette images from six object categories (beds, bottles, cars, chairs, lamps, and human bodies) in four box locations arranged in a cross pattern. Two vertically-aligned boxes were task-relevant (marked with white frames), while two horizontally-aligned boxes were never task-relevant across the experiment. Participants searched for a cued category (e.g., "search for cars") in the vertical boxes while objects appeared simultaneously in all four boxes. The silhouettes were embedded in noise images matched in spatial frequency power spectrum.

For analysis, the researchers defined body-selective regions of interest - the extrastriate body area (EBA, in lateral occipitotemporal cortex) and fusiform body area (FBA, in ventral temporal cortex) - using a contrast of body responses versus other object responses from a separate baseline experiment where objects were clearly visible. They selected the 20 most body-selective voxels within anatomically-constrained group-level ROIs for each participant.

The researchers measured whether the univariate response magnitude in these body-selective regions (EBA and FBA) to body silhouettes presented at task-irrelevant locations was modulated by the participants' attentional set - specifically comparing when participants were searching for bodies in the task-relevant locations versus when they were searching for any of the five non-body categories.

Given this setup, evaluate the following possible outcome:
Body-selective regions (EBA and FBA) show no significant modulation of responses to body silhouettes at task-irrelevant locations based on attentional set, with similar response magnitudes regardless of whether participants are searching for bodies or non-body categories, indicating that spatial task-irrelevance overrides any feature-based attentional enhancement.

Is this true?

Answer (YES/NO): NO